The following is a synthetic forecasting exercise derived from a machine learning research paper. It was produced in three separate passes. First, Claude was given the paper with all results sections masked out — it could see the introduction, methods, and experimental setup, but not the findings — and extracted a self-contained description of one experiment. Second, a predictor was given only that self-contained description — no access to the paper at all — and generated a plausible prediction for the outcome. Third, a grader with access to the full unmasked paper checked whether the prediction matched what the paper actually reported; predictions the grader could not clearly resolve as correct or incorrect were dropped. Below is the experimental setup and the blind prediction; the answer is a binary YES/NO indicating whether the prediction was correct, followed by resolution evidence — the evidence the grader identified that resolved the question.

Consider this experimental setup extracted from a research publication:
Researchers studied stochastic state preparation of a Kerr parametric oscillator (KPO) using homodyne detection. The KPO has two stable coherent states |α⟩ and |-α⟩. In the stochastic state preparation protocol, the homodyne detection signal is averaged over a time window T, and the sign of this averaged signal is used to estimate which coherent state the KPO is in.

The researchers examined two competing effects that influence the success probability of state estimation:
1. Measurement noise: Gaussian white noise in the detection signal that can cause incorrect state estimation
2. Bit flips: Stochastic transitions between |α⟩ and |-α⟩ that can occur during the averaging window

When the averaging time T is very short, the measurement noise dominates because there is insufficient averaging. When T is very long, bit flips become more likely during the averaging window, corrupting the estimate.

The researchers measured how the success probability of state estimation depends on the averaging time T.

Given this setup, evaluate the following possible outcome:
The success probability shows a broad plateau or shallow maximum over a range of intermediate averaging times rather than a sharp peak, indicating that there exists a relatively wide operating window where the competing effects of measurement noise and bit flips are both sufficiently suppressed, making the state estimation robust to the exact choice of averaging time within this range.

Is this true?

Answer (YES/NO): YES